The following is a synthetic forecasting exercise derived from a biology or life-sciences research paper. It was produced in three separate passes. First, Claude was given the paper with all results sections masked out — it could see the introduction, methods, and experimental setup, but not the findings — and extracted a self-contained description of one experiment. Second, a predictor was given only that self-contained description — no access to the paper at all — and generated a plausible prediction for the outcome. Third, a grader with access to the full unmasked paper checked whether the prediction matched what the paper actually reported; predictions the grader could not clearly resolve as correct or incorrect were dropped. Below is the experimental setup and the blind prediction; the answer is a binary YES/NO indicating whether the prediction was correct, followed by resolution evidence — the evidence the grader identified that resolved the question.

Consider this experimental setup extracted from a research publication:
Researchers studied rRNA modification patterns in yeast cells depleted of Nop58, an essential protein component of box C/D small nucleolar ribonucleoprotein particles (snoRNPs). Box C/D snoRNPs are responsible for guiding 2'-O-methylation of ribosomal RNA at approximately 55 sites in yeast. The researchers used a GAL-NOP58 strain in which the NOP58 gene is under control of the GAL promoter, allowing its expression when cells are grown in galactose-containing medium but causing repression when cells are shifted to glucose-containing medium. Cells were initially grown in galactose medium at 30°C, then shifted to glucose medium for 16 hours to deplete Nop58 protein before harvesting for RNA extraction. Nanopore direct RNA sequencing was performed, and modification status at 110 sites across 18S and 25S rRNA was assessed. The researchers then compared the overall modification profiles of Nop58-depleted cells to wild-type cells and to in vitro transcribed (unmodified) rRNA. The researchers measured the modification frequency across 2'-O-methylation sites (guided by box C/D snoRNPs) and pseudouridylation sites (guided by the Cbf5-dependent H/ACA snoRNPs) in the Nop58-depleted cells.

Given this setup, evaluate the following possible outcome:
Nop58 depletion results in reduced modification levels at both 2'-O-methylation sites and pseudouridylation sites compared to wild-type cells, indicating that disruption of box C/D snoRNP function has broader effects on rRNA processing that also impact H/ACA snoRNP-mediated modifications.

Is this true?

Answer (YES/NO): NO